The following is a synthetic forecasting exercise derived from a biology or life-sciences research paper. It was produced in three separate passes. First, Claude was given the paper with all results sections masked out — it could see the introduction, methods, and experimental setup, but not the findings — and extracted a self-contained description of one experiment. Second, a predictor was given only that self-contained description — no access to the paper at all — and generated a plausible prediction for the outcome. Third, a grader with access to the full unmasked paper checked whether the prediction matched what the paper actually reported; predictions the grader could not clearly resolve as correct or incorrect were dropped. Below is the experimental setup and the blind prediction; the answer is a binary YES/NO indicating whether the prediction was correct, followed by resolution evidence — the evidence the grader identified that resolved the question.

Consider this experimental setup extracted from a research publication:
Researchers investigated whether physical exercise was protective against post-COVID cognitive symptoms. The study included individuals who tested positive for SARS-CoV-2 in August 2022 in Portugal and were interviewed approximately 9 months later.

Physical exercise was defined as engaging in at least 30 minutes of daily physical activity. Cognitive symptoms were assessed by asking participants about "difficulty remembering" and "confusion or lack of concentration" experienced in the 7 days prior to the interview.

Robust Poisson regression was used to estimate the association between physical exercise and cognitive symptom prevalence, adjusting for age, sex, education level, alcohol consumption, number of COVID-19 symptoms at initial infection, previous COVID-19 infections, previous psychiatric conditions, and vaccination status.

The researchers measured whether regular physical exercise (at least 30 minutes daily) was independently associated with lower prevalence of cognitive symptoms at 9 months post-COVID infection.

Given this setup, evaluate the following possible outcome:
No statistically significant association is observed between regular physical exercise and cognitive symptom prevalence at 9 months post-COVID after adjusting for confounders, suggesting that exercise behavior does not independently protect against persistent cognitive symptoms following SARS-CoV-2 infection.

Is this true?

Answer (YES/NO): YES